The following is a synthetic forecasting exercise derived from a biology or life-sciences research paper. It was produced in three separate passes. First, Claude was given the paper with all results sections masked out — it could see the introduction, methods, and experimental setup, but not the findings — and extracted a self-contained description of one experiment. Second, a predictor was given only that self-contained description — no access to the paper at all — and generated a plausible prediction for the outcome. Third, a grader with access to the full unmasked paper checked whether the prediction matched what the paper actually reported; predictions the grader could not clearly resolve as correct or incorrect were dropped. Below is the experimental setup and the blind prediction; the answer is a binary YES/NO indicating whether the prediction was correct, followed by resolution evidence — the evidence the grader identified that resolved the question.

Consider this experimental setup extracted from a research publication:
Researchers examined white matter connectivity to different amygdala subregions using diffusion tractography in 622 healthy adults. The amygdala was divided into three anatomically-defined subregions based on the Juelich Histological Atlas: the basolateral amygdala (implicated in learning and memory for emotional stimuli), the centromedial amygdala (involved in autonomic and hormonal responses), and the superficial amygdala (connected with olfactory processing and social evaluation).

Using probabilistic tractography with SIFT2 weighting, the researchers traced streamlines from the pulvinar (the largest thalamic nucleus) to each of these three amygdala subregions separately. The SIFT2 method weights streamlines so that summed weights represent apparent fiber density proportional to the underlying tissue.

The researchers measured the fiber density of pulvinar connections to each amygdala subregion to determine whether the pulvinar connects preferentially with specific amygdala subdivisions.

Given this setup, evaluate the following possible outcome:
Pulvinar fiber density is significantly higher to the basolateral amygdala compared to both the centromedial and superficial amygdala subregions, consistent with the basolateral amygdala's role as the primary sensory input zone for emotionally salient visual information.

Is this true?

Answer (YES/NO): NO